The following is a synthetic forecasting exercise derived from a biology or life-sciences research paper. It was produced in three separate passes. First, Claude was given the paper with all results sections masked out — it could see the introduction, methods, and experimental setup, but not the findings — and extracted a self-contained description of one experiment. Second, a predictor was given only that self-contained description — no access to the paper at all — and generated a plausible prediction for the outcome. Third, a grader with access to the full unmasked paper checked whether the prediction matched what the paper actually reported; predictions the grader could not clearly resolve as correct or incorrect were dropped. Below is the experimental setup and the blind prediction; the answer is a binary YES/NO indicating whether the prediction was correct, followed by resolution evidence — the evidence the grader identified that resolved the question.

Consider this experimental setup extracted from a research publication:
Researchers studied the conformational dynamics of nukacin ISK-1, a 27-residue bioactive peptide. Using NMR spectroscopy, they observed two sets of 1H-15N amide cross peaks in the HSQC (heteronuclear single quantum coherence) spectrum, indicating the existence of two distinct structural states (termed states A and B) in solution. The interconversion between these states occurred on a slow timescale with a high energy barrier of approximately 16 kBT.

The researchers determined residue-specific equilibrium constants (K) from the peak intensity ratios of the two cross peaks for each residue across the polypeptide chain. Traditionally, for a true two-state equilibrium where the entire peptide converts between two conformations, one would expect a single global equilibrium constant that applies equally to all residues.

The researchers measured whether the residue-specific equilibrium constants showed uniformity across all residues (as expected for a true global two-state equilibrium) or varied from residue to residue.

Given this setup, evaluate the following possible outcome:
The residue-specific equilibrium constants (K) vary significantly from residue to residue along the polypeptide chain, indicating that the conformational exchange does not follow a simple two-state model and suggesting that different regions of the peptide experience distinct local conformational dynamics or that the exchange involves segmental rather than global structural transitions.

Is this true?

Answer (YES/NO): NO